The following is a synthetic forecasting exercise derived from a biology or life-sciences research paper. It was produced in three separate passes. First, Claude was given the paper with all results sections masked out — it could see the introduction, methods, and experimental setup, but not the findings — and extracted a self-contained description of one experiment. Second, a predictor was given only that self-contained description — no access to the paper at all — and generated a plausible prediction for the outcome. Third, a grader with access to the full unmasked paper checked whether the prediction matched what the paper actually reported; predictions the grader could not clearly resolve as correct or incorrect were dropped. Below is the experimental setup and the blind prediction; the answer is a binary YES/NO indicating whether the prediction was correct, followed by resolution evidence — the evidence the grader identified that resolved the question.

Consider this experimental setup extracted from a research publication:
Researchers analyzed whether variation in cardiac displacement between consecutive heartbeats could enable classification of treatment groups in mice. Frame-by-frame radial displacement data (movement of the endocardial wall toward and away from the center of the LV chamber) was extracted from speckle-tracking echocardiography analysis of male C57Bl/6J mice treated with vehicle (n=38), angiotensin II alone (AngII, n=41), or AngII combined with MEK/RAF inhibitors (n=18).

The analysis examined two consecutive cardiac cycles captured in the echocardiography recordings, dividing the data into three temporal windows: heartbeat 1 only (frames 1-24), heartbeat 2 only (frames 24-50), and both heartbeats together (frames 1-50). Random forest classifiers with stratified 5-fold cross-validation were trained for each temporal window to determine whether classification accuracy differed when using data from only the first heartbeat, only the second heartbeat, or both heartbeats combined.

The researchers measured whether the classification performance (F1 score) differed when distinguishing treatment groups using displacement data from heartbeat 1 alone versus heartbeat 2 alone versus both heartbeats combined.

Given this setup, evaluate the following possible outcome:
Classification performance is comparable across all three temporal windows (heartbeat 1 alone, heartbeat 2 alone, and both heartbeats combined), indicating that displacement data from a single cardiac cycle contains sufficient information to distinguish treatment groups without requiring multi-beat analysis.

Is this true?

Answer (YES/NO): NO